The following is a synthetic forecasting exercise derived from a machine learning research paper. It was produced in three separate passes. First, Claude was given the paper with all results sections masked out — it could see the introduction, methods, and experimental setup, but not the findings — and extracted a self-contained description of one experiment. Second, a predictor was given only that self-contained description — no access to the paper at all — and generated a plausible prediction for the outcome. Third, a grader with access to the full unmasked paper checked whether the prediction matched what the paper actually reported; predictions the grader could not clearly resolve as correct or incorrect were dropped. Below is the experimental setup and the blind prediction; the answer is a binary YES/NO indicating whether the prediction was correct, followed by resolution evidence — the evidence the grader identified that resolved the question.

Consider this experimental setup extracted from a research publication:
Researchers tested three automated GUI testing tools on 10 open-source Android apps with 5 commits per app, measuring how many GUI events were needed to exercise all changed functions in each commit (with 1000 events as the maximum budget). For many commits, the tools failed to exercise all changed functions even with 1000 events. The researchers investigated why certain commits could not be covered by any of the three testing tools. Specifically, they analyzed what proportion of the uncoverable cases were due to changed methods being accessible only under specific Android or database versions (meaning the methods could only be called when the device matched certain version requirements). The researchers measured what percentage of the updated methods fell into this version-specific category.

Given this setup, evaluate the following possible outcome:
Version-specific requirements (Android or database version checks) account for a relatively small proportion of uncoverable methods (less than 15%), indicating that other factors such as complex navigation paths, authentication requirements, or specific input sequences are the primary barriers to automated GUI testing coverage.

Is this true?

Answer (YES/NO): NO